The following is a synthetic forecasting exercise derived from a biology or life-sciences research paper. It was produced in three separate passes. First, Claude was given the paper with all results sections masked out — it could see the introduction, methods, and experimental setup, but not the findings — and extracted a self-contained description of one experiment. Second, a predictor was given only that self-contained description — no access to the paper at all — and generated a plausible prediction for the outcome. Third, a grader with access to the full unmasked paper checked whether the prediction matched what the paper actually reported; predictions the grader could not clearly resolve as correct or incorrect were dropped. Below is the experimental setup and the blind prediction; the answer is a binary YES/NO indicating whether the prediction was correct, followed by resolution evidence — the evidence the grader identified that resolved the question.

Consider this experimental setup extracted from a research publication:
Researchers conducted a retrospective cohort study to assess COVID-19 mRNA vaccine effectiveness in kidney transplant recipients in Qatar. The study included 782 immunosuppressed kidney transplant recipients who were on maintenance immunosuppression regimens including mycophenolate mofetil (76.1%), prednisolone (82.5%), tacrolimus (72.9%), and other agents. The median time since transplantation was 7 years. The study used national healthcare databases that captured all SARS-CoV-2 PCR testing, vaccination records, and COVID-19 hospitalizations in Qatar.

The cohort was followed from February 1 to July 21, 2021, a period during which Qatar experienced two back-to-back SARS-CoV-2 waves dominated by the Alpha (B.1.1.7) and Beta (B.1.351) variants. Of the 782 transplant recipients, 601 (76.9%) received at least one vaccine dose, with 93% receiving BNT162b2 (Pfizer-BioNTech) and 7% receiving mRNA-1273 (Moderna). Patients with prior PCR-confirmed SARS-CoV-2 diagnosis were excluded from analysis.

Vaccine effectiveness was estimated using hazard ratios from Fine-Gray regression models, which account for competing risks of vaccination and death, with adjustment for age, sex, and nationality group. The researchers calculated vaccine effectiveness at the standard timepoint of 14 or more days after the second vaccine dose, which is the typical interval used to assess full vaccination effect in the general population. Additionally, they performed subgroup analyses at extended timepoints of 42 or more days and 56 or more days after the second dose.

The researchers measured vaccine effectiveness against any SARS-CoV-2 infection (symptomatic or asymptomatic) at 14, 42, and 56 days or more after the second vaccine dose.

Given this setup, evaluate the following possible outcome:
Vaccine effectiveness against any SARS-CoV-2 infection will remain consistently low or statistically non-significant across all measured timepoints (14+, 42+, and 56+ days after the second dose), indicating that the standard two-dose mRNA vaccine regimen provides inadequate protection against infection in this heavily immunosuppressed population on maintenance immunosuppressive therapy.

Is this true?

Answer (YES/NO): NO